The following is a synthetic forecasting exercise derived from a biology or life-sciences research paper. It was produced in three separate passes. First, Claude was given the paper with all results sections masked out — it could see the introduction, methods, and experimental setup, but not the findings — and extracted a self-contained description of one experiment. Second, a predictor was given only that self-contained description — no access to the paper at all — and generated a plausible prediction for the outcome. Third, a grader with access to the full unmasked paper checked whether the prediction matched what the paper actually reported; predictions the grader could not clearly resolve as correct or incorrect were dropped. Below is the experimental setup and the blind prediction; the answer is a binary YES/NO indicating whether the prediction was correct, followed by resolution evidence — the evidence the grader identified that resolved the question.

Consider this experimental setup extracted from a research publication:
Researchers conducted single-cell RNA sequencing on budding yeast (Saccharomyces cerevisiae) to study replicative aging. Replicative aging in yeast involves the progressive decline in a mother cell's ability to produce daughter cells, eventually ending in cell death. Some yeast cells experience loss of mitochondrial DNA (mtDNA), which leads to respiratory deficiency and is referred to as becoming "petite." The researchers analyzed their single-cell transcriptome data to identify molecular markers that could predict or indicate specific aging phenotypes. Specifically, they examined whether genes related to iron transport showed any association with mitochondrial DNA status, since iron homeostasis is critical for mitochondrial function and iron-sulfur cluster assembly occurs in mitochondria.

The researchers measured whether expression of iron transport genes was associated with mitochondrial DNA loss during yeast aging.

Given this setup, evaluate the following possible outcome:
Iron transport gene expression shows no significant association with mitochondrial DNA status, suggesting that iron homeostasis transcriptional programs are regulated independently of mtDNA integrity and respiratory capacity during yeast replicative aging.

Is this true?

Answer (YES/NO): NO